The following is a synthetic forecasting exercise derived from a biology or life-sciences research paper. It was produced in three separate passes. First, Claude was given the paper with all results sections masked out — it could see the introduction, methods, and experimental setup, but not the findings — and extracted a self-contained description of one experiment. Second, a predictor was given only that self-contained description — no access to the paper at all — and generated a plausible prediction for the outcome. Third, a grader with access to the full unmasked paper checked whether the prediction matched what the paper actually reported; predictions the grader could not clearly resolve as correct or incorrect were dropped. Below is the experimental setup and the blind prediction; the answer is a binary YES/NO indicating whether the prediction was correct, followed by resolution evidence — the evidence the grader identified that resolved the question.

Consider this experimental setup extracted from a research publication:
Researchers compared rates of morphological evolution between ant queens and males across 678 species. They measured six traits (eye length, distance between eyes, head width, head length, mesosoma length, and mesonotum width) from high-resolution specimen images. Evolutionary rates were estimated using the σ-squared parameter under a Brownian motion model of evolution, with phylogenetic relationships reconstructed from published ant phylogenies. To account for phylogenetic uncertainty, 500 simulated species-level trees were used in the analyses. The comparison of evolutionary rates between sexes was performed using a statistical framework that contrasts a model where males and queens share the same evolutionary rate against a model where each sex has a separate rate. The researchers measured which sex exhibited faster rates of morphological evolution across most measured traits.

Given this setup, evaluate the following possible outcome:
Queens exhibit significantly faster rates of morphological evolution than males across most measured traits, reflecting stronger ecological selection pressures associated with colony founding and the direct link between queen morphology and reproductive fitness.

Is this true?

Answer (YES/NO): YES